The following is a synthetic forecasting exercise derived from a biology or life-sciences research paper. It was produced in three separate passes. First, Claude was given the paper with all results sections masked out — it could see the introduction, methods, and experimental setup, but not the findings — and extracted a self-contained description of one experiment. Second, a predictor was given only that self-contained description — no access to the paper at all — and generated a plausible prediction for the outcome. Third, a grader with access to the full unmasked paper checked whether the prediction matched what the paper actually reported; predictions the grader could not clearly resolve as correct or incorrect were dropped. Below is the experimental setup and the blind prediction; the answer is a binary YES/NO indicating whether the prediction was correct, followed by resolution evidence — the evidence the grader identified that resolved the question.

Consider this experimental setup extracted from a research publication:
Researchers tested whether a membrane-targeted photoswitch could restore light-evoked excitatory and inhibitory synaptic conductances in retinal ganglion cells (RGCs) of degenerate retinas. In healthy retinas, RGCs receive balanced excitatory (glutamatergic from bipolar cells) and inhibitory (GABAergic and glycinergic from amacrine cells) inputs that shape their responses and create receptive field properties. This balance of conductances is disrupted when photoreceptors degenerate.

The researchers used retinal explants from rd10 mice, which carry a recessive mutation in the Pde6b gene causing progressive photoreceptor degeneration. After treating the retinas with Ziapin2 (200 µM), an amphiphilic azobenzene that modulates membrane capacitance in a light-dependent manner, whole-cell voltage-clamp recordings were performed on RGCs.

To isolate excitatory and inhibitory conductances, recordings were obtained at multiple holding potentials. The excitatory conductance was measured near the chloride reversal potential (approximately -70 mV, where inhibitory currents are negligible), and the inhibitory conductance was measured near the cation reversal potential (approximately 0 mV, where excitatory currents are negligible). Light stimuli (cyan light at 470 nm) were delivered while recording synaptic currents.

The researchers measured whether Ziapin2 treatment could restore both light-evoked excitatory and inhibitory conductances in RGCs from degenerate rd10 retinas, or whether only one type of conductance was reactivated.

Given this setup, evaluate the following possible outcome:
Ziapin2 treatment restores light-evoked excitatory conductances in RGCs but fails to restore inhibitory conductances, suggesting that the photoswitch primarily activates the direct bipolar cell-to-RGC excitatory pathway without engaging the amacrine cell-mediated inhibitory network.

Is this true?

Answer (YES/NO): NO